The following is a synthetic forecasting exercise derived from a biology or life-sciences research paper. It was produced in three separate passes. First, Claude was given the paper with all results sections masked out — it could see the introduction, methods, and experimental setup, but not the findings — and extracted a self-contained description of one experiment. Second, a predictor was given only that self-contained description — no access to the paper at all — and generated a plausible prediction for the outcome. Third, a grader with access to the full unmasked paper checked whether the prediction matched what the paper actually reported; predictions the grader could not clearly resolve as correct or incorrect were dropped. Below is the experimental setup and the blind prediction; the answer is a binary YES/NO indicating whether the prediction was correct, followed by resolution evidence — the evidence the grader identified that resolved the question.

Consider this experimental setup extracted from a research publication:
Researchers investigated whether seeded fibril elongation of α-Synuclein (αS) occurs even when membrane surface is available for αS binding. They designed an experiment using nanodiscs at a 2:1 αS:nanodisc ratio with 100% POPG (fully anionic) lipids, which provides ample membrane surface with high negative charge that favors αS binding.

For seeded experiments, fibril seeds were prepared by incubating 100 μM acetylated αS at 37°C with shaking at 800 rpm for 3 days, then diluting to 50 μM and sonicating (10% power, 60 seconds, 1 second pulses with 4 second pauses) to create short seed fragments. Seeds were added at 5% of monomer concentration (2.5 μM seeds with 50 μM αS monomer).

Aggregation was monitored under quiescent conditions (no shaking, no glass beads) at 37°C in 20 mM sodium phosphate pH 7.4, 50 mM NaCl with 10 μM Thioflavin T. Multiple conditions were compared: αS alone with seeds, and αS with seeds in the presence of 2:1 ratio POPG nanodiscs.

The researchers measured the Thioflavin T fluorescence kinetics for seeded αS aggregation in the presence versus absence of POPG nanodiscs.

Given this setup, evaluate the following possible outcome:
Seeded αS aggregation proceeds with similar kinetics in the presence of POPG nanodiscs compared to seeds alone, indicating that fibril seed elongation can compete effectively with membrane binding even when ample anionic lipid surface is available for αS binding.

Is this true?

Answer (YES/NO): NO